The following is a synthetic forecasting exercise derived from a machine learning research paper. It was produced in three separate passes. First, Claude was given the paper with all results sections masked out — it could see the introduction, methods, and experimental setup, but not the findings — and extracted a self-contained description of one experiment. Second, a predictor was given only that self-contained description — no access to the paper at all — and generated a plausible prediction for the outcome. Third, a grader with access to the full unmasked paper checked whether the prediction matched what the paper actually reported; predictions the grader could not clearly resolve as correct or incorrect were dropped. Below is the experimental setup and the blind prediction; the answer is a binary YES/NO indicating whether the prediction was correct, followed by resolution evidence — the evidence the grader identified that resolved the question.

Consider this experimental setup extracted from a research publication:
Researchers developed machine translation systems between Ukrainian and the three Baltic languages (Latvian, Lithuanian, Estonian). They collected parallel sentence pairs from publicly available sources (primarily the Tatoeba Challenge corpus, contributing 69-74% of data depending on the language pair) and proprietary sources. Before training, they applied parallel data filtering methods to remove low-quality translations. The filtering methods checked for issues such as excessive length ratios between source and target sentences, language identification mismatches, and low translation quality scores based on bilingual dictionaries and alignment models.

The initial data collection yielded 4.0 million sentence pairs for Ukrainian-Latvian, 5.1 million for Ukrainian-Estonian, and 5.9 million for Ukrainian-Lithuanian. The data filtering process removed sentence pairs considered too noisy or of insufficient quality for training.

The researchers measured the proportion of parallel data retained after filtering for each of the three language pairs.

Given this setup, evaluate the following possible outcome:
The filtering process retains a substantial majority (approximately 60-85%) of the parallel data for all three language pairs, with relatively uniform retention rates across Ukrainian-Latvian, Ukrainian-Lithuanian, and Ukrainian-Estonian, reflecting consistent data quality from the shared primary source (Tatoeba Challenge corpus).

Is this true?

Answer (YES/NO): NO